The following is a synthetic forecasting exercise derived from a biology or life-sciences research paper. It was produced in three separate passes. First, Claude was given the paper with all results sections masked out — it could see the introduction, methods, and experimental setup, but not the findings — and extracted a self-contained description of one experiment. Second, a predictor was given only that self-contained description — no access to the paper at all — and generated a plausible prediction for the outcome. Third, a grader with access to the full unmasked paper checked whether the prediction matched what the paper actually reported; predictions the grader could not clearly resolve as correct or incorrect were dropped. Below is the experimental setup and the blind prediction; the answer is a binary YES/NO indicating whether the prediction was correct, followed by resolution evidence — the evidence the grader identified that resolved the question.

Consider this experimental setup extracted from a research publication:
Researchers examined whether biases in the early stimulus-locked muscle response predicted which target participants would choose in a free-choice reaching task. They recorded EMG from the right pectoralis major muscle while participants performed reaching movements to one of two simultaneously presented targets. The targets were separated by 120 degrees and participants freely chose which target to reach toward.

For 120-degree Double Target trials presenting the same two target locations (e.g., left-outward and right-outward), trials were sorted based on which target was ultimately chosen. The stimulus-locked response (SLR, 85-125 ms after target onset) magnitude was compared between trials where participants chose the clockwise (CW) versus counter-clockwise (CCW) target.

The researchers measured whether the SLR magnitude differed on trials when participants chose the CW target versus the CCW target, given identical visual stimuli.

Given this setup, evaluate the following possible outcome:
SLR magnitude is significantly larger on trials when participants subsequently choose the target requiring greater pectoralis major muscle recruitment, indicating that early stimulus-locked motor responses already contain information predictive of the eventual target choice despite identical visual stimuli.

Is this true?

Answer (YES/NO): YES